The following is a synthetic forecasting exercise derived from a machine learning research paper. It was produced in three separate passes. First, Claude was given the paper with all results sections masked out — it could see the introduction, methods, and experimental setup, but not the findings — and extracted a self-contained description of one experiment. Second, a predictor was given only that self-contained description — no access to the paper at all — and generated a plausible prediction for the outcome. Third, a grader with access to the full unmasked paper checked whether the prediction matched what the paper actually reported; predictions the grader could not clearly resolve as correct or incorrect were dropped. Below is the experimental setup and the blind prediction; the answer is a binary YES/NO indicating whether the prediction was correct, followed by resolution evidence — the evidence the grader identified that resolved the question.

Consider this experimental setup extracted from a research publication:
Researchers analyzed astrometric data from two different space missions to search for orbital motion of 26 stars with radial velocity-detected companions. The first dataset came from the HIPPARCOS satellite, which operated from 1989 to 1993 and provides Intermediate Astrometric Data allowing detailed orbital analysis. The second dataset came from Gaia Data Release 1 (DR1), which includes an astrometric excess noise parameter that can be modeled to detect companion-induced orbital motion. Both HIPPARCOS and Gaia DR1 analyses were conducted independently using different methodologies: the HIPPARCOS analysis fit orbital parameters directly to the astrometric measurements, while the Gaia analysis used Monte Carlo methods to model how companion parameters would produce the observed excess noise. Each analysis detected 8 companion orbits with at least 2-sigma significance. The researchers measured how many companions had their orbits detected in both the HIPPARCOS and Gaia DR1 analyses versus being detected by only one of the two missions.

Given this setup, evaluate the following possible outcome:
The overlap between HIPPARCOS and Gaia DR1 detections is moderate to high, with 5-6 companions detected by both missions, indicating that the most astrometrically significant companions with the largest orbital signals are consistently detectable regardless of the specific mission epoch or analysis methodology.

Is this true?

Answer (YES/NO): YES